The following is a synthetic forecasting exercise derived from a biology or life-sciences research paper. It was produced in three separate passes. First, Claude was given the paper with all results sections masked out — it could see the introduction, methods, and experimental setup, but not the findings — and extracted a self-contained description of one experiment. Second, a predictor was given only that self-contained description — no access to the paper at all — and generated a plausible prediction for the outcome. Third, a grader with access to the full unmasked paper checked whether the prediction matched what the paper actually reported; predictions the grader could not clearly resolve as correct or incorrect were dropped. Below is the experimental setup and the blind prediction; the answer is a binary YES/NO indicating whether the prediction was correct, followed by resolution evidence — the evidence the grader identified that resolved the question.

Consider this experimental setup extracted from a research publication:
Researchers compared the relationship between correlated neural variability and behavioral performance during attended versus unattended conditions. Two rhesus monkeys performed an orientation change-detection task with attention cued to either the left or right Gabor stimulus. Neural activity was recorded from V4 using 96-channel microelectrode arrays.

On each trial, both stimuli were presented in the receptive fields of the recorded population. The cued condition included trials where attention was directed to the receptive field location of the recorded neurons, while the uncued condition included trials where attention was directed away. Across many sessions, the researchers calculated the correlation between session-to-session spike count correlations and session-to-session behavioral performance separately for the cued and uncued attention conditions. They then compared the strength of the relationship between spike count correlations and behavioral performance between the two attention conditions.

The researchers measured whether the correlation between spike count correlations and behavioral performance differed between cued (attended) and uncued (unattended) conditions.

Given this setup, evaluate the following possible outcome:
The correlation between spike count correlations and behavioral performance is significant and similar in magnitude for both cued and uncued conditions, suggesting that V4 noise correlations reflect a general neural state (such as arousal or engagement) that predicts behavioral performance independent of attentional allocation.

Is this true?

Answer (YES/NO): YES